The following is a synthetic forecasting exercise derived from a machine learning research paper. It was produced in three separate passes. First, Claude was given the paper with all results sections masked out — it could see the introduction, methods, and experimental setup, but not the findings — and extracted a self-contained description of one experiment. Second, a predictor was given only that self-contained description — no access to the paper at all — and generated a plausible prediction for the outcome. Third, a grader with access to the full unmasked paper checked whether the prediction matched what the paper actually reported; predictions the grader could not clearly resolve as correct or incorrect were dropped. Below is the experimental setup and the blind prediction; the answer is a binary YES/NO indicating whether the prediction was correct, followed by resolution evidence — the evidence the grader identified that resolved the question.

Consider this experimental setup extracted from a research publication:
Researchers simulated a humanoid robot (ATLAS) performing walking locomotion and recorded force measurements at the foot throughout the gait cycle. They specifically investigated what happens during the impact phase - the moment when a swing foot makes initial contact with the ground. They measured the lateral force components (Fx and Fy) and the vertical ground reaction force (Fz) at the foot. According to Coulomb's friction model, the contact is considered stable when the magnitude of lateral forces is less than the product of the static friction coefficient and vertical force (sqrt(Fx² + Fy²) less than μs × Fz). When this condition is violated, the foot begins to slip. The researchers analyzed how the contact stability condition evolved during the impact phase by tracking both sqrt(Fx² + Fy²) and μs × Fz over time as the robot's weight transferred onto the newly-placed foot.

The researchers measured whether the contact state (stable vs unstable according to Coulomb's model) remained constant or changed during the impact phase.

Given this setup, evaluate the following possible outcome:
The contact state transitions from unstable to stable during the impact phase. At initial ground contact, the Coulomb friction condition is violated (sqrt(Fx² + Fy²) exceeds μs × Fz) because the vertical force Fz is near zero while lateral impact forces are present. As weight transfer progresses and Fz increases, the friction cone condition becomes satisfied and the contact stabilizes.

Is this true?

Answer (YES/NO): NO